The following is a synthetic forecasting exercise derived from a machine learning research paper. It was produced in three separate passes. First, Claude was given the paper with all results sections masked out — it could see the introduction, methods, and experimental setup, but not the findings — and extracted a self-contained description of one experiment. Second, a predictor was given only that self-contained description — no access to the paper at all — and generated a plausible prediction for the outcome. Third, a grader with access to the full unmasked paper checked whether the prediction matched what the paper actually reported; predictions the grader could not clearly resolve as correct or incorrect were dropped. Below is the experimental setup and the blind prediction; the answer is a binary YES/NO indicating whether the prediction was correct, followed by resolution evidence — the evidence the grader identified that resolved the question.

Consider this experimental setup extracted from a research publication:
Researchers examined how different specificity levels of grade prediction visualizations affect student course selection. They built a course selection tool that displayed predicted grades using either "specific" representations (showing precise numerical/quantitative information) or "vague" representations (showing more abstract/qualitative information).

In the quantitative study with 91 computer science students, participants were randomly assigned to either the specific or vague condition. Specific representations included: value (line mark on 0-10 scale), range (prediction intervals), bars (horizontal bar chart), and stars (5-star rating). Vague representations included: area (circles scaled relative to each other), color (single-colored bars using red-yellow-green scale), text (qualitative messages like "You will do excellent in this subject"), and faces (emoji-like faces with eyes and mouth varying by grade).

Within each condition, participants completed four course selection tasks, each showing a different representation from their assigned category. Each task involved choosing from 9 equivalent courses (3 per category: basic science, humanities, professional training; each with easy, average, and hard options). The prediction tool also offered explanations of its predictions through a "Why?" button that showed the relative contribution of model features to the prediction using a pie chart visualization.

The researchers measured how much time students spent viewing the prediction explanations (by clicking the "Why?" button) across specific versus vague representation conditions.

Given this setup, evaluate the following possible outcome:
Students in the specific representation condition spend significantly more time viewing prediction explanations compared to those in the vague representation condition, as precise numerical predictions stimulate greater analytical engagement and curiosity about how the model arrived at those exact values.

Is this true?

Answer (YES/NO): NO